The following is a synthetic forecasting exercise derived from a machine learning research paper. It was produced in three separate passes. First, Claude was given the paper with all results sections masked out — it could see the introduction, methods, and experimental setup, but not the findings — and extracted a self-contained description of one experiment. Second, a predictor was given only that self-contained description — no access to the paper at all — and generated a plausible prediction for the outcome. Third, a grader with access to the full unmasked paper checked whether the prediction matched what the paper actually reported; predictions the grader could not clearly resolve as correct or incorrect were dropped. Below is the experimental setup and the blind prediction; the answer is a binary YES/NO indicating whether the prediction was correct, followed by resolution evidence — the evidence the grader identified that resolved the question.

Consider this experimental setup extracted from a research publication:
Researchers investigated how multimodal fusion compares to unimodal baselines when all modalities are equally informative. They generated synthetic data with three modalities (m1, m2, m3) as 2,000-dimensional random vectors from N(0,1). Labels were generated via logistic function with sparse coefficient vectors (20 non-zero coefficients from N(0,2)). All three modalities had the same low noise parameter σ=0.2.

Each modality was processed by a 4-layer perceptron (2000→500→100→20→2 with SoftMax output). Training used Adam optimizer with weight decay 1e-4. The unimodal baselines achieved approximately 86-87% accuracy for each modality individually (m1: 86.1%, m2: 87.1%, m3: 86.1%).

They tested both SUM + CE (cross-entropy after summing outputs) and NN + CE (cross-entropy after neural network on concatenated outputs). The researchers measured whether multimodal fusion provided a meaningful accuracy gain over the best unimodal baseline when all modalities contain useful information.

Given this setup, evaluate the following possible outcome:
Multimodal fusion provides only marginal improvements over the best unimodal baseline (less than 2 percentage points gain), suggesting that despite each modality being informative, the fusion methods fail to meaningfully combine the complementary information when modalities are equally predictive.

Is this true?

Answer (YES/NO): NO